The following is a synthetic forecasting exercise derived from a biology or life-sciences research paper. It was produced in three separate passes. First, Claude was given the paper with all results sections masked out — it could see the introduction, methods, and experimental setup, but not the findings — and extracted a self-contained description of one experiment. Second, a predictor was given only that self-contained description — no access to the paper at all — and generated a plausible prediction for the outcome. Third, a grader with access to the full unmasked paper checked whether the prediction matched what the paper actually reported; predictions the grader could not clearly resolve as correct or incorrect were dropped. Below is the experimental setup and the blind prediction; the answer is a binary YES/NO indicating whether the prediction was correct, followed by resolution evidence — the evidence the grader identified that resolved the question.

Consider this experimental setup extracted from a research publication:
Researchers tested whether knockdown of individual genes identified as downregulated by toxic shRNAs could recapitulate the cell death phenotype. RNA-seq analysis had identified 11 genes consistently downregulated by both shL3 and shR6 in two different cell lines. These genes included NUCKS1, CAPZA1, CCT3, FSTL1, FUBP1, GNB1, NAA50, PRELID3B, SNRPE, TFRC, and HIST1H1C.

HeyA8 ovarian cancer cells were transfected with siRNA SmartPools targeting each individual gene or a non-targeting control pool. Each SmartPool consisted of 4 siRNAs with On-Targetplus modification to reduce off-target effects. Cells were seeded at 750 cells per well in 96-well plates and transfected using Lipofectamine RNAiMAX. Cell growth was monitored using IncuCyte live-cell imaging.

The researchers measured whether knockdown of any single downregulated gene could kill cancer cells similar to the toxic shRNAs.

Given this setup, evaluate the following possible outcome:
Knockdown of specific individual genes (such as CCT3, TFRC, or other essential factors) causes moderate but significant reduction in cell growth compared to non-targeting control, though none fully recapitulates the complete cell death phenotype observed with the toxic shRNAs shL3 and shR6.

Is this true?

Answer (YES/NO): YES